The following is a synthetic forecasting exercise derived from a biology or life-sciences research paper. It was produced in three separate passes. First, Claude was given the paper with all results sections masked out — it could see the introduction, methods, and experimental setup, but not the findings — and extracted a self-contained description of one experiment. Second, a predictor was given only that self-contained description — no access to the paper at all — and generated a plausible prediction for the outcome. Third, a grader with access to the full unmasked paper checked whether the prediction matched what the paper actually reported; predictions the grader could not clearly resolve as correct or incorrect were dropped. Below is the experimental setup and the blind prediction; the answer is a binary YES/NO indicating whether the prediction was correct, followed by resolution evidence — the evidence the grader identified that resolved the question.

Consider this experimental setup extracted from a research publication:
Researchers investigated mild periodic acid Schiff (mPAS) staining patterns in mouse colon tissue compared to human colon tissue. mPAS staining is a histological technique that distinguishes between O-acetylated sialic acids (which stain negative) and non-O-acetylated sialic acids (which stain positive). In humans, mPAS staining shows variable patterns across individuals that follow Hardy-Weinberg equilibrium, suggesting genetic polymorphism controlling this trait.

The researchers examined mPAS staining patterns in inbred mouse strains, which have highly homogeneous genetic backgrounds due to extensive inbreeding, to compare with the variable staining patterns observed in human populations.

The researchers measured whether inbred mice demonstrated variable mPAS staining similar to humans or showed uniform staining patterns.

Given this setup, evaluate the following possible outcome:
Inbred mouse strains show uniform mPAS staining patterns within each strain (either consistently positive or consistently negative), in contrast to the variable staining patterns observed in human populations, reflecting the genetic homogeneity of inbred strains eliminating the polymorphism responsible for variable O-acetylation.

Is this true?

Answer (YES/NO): YES